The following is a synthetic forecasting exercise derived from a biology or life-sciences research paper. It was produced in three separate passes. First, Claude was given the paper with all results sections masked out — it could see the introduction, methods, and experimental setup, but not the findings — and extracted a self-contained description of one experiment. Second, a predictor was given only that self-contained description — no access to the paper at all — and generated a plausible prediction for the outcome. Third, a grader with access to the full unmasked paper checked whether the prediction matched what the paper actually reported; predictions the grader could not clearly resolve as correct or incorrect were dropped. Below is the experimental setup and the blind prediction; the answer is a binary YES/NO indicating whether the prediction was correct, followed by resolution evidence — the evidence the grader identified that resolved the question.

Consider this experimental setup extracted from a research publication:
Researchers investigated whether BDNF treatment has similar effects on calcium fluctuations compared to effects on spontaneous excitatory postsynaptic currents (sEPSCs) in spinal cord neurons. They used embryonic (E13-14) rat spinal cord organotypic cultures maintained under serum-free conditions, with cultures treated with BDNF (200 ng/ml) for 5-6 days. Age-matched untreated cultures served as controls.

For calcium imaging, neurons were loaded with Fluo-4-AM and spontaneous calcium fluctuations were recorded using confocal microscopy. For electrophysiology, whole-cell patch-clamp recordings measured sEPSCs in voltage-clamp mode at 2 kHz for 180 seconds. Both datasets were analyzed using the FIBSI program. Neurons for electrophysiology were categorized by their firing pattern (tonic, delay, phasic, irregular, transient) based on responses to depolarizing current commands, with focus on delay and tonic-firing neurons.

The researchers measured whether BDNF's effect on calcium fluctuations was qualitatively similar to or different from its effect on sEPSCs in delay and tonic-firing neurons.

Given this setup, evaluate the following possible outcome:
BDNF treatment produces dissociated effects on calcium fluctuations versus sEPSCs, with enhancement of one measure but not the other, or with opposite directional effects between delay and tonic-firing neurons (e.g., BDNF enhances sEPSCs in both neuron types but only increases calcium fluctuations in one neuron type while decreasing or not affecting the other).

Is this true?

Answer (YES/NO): NO